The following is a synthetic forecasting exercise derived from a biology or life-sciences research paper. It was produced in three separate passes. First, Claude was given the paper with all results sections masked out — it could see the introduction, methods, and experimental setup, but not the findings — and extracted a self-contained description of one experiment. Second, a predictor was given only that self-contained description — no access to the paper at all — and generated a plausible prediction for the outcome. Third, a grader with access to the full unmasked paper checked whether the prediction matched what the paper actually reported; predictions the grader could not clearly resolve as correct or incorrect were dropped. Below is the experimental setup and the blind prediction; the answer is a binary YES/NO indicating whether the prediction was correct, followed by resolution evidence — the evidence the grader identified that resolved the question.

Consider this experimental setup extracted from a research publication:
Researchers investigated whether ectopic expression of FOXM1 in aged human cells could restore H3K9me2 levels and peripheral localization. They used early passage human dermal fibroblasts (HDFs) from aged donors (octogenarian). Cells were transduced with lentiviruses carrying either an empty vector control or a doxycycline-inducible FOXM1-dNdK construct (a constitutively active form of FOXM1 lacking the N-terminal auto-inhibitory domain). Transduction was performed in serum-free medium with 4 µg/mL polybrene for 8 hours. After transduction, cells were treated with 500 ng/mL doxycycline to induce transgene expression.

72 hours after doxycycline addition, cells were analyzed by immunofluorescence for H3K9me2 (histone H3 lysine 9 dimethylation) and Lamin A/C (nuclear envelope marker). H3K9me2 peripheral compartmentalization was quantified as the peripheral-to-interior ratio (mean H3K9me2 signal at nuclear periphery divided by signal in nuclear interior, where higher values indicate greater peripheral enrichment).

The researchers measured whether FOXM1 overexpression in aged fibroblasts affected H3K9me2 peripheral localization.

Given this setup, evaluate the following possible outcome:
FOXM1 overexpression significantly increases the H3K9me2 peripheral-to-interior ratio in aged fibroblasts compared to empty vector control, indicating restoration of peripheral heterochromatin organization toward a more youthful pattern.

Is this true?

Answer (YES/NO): YES